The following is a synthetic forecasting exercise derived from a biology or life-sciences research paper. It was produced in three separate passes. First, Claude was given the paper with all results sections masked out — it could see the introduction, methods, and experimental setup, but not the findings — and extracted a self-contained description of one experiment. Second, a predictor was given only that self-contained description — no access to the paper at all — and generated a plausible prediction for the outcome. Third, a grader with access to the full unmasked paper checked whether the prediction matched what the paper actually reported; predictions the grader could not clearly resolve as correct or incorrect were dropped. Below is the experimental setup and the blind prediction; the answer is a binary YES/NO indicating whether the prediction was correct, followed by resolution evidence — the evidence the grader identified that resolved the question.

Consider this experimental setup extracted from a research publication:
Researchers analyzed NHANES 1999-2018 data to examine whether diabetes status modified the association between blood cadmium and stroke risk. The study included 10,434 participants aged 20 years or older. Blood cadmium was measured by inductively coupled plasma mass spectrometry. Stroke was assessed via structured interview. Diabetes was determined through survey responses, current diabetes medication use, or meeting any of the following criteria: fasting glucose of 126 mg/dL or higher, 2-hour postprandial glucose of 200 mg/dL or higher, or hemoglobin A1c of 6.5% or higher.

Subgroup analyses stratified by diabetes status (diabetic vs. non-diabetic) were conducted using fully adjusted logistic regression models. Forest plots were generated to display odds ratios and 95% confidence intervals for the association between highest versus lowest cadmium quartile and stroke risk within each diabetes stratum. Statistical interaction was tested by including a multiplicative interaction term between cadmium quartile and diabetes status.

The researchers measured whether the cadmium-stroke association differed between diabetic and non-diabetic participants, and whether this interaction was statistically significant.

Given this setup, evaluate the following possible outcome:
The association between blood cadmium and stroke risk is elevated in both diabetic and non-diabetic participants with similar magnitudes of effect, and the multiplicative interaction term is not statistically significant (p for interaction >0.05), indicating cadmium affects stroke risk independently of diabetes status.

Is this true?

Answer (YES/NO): NO